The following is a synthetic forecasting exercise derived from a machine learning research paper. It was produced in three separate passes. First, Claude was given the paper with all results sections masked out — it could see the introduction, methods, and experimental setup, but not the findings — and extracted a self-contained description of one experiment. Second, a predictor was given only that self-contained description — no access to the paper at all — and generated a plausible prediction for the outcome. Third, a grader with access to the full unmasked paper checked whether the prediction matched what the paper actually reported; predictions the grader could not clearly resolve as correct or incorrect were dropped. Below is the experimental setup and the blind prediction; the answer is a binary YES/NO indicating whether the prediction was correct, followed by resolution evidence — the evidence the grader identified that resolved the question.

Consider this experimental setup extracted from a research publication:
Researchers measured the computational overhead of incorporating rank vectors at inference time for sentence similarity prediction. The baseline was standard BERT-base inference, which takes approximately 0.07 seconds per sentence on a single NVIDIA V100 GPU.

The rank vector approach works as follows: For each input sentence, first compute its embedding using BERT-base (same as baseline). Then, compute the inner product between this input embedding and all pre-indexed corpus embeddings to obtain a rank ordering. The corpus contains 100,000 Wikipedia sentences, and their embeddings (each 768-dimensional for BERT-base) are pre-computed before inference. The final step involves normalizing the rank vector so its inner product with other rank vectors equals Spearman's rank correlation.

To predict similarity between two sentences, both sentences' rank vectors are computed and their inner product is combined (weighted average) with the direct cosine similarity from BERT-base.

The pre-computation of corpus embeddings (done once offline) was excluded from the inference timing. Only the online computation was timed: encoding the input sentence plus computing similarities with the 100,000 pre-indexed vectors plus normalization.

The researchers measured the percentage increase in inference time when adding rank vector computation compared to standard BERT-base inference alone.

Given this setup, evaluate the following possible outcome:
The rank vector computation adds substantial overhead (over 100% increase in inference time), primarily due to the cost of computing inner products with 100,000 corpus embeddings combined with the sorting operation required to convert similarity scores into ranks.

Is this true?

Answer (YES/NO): NO